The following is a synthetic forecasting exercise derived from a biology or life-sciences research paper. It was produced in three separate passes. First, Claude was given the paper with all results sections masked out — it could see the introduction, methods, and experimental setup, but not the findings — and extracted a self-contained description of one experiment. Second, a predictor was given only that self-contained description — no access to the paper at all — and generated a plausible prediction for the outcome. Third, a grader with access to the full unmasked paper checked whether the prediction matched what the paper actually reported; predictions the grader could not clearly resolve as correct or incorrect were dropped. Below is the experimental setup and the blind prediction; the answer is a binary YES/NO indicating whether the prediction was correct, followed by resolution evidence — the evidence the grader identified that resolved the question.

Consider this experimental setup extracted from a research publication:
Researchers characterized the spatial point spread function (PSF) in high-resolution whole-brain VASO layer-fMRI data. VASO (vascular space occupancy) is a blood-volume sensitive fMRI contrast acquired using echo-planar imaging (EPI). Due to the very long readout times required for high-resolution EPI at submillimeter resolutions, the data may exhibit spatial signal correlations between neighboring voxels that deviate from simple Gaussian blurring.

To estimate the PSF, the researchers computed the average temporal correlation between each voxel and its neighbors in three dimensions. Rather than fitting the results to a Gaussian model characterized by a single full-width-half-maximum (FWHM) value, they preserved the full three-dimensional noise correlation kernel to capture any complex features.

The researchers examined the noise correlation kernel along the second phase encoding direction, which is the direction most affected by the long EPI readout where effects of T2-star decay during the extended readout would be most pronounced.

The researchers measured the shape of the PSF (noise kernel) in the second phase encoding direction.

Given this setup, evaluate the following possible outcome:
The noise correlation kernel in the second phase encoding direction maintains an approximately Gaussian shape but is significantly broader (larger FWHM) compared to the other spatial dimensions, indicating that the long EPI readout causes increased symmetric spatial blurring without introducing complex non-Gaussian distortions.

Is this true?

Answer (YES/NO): NO